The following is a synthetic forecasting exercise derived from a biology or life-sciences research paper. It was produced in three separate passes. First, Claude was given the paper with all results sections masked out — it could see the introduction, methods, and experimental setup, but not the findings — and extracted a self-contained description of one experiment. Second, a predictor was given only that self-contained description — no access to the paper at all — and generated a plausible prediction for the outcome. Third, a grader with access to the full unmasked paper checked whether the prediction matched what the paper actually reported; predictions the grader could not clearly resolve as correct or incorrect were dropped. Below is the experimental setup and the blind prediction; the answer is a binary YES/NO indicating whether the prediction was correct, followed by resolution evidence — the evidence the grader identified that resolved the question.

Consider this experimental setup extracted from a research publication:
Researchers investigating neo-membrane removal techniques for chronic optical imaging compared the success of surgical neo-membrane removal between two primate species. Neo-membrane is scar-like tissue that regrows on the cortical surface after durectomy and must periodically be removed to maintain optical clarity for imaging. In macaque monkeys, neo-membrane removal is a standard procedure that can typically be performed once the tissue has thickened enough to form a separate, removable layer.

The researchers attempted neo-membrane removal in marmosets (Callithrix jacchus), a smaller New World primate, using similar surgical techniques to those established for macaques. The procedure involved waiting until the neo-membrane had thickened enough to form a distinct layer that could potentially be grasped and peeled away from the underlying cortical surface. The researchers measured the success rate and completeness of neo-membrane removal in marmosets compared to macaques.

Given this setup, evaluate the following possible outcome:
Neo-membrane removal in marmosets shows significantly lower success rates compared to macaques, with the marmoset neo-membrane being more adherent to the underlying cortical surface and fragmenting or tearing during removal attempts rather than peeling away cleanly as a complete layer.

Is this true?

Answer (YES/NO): NO